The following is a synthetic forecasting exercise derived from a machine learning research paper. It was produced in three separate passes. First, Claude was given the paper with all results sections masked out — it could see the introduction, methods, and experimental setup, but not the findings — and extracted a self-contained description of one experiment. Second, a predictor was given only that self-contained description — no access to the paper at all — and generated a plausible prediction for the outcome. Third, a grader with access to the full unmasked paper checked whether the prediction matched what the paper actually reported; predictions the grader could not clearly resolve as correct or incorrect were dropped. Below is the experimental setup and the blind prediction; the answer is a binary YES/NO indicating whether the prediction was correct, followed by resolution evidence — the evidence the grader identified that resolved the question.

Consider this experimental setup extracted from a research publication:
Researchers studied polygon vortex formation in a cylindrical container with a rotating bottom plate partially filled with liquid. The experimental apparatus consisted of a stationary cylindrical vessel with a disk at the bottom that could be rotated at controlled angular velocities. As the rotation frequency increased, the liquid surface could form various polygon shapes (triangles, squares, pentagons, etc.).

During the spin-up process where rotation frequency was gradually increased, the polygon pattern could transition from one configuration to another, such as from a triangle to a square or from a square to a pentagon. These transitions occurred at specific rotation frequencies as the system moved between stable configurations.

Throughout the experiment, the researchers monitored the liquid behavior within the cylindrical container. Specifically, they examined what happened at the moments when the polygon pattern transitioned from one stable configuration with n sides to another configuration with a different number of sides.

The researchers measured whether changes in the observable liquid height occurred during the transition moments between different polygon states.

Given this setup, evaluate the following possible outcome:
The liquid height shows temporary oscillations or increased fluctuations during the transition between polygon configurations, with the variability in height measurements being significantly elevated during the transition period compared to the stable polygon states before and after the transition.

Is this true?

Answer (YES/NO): NO